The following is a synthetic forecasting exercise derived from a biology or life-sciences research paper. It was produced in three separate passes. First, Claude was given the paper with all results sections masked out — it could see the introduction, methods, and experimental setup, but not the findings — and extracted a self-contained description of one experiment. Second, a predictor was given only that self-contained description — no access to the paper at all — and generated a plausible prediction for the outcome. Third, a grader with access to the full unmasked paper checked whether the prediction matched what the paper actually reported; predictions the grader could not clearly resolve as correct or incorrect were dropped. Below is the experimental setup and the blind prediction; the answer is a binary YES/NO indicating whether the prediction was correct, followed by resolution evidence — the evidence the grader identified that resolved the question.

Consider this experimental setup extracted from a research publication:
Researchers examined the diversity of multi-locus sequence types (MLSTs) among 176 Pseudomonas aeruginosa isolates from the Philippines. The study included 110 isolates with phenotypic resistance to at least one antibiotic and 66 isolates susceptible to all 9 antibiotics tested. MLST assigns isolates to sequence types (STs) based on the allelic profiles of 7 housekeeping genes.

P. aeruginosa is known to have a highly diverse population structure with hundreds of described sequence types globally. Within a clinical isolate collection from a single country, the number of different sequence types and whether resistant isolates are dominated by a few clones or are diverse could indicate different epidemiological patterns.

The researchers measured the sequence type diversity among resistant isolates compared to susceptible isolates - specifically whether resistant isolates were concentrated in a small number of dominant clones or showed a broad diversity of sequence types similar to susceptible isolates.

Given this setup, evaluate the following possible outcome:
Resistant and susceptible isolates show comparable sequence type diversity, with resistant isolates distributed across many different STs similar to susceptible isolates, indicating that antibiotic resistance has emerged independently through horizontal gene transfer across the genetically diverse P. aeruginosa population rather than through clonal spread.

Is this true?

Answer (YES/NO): NO